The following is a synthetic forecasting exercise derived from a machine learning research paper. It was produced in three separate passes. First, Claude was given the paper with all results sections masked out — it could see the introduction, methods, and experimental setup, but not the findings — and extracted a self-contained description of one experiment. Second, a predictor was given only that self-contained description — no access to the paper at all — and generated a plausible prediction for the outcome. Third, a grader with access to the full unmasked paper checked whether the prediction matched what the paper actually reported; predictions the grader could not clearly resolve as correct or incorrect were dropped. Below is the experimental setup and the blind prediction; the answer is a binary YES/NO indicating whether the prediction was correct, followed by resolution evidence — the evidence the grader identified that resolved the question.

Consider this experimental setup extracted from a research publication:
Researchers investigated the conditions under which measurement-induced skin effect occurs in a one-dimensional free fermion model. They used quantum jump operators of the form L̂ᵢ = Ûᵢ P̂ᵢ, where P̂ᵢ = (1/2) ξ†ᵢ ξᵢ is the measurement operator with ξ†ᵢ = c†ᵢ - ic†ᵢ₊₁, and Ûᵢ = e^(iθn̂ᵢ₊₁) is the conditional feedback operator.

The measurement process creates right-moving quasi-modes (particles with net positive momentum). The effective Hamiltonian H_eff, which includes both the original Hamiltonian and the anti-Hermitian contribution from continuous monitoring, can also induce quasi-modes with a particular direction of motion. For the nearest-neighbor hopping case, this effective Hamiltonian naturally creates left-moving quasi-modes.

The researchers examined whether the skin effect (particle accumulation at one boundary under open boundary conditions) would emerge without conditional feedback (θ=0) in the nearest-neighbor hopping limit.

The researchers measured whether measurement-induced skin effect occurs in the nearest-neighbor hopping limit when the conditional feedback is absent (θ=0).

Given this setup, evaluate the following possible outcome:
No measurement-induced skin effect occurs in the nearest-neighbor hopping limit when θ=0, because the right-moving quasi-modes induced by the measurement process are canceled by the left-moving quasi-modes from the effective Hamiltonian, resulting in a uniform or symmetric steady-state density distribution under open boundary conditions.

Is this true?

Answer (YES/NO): YES